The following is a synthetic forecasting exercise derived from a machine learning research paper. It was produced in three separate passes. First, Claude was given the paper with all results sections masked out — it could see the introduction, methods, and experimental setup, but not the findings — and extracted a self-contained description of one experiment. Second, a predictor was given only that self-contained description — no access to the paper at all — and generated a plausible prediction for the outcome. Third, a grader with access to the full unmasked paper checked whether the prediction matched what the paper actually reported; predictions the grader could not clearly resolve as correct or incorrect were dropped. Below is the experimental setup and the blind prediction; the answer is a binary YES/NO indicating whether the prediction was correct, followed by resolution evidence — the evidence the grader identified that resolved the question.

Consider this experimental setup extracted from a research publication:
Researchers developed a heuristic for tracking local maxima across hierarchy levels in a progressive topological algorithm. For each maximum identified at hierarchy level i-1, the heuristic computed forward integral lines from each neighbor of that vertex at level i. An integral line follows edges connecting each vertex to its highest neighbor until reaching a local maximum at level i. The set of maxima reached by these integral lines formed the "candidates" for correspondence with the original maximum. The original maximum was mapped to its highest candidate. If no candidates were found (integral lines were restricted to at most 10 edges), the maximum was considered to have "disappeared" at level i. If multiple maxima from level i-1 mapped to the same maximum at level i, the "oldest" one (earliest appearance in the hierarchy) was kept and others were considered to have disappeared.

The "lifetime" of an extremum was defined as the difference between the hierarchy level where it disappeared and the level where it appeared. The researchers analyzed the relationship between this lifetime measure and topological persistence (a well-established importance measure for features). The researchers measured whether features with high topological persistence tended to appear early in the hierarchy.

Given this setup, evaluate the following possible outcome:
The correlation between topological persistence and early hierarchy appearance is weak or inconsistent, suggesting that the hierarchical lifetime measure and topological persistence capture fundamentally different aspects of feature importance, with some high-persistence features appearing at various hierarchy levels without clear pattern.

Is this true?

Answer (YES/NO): NO